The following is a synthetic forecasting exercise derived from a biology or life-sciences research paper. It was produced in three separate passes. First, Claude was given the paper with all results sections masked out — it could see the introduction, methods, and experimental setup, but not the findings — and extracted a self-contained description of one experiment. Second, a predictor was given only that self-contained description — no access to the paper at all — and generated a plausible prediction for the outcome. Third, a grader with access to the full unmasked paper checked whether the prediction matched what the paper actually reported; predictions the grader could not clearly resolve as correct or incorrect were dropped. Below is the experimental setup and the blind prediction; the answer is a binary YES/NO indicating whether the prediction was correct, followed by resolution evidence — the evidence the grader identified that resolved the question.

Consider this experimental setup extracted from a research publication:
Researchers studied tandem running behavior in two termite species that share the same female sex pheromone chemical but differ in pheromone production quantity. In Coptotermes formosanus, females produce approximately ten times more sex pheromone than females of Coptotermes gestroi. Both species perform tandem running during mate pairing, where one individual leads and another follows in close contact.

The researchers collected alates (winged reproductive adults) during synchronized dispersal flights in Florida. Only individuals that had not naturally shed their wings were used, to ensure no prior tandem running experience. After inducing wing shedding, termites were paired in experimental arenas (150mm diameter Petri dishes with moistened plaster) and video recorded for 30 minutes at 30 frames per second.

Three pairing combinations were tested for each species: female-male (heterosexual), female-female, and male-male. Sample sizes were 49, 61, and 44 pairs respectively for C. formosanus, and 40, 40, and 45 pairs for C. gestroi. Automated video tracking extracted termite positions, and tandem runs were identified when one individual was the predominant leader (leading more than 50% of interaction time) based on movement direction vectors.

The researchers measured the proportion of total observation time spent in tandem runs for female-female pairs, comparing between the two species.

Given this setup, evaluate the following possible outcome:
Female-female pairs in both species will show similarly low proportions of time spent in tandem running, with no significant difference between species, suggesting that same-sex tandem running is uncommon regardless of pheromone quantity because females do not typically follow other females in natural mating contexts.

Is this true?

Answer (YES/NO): NO